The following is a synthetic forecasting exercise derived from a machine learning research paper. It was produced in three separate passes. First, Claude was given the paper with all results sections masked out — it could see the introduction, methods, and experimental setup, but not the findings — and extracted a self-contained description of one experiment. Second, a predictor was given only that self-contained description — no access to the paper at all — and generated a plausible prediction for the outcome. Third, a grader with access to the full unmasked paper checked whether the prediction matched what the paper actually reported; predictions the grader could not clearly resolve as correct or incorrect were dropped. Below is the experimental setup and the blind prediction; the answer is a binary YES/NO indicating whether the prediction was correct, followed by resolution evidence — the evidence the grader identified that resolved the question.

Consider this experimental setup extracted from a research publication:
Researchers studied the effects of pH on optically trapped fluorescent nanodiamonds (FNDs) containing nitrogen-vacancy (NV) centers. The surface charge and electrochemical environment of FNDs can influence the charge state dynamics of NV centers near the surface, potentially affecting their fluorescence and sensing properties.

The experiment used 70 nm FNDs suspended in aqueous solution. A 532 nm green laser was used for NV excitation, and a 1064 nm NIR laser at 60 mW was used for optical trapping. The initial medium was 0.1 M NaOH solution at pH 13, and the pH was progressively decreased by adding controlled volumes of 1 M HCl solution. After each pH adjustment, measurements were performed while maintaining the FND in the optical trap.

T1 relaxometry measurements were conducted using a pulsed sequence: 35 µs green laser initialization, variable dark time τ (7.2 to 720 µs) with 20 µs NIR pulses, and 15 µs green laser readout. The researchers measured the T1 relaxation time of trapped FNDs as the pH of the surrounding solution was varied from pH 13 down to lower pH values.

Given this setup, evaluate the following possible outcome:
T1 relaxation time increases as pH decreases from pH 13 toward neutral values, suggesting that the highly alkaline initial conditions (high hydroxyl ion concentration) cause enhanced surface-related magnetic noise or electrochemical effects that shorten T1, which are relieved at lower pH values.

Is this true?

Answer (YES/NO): YES